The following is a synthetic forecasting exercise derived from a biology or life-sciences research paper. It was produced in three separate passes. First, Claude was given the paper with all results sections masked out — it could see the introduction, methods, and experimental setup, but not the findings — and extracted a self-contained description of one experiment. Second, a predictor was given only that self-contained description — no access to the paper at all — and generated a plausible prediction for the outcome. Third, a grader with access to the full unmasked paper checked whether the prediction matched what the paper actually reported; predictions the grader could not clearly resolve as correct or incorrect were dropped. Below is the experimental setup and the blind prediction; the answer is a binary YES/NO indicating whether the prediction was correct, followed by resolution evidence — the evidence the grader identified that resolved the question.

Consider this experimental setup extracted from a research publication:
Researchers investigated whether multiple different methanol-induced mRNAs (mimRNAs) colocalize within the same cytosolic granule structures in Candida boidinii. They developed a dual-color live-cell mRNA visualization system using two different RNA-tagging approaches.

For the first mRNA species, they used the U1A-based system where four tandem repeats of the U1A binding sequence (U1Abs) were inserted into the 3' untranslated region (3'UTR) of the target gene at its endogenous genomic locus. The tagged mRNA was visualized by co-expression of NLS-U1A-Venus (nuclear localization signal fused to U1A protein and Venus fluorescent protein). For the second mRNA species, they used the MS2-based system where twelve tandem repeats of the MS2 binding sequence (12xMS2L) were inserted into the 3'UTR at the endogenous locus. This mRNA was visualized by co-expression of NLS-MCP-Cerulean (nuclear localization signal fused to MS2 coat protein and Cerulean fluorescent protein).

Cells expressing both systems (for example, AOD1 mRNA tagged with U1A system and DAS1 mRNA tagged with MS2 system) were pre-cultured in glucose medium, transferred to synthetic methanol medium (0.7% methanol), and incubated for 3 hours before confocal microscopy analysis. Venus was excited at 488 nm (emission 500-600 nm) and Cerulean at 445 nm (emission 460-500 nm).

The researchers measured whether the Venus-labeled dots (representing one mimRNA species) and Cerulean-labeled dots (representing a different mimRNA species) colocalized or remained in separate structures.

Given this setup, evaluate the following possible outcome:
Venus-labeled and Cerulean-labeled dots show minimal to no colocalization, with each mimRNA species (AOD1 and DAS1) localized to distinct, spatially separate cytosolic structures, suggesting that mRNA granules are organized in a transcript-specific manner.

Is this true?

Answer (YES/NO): NO